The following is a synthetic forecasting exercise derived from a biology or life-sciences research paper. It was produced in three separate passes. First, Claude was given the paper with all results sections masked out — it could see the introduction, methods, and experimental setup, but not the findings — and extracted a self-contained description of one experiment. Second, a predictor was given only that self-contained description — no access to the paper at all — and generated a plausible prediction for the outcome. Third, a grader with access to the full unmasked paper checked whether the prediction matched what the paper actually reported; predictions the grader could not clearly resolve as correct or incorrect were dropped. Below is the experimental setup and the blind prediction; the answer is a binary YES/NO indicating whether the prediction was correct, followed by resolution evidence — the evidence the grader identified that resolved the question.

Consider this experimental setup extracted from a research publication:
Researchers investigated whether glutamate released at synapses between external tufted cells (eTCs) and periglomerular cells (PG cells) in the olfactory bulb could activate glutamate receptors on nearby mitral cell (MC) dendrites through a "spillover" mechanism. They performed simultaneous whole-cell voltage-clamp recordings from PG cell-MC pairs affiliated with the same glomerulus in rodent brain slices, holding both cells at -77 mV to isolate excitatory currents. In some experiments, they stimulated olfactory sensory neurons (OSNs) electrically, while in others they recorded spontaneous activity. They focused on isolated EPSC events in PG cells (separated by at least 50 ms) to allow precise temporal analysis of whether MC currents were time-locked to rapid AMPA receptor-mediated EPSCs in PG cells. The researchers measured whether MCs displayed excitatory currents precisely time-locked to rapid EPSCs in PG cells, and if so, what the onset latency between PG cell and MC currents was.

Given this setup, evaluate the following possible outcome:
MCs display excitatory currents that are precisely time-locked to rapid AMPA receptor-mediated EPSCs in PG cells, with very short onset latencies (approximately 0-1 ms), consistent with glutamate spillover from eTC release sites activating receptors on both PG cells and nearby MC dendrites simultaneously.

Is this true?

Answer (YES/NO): YES